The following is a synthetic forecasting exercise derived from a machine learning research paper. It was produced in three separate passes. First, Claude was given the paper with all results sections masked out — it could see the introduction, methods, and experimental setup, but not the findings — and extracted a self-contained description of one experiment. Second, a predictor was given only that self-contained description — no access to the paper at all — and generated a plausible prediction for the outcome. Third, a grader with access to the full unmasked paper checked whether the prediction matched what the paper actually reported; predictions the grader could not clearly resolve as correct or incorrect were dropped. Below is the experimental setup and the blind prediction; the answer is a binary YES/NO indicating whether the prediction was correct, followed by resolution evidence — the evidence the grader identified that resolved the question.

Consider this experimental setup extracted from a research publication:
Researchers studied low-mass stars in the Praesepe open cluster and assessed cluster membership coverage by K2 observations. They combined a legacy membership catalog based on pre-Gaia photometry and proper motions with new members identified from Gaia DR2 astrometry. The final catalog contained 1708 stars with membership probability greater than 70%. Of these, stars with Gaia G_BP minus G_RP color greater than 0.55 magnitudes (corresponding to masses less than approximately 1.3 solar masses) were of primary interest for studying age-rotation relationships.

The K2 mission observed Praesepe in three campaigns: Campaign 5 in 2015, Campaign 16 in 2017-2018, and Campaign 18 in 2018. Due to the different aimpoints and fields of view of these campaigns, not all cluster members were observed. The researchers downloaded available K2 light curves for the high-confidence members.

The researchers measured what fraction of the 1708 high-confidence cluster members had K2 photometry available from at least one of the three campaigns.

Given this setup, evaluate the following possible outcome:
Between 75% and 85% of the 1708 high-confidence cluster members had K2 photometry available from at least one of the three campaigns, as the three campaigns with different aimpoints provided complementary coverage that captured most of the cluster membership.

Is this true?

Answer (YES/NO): NO